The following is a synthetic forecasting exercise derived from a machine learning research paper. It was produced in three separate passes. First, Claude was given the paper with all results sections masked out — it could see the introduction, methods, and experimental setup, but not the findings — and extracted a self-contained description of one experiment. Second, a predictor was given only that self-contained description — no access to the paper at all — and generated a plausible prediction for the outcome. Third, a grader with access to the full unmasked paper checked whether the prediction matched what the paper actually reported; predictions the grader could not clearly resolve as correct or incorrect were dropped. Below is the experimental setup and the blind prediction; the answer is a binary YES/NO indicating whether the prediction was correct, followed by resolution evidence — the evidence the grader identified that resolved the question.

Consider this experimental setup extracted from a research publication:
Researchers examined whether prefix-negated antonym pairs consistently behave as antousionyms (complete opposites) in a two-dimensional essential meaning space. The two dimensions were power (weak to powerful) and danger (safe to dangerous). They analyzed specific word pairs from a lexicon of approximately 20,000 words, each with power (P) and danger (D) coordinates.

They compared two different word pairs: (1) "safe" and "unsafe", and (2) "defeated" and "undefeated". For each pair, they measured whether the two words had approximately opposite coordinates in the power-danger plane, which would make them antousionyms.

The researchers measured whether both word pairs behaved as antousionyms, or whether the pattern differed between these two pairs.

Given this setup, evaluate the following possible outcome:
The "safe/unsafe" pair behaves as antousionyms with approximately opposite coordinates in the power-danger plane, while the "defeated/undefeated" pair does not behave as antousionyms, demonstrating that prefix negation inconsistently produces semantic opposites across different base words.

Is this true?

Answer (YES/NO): YES